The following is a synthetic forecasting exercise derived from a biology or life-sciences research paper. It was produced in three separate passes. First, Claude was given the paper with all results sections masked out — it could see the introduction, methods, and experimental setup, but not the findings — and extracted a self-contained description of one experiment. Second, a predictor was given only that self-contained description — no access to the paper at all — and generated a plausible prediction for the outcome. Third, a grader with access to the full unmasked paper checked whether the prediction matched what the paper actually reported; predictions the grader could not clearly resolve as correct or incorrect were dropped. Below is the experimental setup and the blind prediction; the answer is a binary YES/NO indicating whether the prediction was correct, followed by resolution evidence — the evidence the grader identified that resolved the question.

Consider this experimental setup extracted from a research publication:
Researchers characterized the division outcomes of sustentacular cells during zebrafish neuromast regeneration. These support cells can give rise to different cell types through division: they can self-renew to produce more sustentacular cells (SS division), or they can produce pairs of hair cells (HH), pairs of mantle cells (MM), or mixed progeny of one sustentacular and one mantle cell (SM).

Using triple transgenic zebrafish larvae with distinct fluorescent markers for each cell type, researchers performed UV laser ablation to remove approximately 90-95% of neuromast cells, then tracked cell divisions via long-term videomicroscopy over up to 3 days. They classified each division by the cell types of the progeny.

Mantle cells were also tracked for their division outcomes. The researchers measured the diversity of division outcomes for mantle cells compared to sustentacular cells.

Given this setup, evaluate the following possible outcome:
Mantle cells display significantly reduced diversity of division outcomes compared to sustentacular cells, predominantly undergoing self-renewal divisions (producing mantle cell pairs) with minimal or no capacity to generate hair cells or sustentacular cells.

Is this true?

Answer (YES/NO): YES